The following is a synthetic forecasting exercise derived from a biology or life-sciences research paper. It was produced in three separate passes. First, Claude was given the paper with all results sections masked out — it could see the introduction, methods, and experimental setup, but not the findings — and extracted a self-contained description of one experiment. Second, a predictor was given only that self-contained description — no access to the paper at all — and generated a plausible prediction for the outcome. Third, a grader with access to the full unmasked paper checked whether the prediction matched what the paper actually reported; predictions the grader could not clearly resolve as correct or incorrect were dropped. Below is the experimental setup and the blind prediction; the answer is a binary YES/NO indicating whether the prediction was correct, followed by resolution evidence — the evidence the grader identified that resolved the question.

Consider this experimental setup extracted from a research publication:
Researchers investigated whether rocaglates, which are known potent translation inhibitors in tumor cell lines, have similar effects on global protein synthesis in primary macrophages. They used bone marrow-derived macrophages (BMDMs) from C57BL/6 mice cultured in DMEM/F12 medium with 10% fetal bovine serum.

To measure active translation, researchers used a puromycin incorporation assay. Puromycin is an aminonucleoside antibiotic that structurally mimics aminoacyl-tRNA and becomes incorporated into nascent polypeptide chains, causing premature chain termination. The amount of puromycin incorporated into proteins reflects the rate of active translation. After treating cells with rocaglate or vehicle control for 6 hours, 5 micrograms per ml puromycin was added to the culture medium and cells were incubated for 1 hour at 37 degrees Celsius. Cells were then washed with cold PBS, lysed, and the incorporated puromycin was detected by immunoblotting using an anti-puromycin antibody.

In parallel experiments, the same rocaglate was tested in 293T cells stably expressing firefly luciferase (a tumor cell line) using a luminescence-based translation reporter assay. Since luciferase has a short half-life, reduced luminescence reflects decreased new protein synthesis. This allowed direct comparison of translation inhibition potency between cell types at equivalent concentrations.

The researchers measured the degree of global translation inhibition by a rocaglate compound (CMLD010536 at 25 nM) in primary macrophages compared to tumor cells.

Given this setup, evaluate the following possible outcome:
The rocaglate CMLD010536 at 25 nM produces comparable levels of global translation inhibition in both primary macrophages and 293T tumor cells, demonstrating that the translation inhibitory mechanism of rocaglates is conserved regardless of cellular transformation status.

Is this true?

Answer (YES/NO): NO